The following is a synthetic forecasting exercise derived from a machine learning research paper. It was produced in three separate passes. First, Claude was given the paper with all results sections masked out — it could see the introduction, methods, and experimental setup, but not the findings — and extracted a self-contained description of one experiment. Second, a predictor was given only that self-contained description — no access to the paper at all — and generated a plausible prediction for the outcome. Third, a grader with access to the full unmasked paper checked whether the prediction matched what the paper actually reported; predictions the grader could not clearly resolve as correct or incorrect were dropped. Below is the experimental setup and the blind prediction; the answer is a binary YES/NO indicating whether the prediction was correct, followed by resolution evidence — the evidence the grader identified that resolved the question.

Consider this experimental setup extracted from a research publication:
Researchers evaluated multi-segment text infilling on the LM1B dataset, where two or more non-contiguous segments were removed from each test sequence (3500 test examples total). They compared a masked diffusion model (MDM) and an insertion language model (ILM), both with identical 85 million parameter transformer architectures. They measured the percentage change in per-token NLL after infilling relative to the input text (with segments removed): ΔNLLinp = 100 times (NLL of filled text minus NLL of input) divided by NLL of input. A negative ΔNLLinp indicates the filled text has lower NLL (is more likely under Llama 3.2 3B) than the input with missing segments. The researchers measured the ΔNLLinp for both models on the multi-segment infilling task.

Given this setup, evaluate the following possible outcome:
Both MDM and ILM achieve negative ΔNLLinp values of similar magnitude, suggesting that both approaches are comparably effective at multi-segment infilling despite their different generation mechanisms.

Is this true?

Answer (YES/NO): NO